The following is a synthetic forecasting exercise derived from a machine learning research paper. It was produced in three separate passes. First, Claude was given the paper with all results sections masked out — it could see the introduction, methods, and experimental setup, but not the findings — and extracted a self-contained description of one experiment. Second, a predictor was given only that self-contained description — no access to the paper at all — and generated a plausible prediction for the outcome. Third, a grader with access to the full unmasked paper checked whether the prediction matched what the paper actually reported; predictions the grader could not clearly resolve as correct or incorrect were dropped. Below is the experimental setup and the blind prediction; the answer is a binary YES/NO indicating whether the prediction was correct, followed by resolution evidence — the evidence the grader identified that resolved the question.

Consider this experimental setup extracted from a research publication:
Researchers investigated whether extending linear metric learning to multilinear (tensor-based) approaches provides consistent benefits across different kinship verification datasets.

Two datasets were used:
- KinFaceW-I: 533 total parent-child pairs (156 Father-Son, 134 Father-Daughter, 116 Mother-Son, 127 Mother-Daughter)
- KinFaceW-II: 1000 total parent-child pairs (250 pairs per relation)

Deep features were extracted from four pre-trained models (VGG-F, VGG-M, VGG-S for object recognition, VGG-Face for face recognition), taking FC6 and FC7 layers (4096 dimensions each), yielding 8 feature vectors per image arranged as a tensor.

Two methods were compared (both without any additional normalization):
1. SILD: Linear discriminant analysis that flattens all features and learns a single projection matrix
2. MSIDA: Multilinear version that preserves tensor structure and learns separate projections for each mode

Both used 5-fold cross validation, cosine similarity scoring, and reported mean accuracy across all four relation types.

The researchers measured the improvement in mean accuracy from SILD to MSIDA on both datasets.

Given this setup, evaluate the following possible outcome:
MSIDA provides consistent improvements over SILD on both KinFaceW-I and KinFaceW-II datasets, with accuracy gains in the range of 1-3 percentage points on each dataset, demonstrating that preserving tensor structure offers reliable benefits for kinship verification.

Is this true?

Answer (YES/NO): NO